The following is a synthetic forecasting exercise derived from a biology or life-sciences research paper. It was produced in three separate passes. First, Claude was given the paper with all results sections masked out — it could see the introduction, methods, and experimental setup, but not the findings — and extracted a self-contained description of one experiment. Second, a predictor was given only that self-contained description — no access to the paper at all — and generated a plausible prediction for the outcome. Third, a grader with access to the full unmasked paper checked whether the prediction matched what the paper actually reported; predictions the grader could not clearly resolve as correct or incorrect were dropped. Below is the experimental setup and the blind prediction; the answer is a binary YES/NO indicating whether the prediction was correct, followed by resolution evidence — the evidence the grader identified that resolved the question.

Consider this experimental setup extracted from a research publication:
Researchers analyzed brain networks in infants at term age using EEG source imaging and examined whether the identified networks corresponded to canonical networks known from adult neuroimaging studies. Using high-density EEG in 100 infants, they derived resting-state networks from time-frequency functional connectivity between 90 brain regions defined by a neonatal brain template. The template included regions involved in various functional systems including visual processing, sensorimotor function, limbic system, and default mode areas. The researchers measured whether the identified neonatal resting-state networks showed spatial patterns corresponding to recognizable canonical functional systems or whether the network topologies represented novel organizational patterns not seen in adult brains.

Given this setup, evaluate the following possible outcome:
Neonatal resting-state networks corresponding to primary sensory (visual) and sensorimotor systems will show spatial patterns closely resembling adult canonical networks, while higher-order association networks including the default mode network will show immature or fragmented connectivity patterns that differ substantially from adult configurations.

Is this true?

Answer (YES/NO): NO